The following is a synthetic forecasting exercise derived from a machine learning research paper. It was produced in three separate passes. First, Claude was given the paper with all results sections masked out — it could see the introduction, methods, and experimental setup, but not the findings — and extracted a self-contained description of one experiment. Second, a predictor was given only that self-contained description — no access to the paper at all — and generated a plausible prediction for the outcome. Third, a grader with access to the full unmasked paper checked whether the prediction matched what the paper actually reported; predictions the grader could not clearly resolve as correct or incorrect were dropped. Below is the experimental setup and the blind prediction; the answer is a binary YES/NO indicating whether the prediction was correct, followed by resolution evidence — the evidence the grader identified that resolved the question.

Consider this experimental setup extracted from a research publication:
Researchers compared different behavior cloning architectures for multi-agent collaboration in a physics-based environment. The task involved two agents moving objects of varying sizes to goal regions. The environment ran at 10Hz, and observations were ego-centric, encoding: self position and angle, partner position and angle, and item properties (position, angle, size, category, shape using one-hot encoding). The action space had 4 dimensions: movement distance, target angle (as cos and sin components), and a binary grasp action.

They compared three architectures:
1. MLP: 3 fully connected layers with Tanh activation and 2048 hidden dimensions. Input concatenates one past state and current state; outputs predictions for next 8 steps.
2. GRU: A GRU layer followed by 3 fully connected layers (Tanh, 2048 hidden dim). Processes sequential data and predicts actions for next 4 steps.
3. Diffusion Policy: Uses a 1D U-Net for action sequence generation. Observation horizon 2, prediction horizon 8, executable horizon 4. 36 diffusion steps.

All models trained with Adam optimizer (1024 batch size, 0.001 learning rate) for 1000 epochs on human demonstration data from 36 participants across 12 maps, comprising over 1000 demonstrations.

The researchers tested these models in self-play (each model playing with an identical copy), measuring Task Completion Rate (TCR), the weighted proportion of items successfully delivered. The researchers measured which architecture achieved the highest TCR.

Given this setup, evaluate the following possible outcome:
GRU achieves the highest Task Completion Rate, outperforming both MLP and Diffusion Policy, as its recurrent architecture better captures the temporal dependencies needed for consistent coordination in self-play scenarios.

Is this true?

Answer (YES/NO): NO